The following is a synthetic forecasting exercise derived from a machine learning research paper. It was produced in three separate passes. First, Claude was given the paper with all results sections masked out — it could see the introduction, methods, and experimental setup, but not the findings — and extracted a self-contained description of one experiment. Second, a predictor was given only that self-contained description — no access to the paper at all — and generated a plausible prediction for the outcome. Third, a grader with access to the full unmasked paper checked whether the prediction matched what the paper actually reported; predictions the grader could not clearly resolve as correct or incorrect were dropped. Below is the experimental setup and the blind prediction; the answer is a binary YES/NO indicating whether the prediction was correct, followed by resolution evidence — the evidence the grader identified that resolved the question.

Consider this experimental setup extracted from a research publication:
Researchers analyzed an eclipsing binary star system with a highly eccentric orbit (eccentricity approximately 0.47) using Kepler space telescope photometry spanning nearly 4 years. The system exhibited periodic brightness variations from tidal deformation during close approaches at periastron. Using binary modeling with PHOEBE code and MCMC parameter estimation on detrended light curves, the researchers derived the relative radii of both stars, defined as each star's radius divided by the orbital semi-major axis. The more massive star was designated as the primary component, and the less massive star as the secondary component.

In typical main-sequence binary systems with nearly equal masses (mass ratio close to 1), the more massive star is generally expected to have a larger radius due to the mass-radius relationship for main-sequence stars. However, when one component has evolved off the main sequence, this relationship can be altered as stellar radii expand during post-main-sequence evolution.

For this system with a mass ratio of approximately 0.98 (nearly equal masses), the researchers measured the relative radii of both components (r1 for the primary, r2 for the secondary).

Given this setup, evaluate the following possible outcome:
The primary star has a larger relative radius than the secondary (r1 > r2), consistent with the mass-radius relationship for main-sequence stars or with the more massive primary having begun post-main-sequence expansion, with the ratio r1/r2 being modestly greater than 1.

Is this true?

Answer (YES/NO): NO